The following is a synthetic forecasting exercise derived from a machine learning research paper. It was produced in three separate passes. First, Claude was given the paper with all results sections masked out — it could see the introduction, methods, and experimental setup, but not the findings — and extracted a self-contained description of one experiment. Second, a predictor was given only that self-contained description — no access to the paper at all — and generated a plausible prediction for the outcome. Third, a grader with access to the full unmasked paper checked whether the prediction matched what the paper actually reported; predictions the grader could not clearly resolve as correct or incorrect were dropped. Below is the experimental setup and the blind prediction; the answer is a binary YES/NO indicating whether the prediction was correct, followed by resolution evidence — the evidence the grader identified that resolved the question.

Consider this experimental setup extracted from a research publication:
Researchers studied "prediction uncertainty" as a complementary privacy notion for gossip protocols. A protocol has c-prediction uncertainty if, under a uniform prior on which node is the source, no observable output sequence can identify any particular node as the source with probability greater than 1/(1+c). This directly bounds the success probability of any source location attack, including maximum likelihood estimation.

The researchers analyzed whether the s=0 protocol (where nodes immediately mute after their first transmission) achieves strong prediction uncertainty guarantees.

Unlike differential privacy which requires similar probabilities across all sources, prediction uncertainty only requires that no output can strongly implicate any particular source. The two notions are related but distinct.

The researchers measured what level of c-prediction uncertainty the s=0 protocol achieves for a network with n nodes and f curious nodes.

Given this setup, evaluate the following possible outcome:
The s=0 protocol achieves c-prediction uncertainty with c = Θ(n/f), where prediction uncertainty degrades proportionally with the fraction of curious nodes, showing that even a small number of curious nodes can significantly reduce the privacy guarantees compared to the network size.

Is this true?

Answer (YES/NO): YES